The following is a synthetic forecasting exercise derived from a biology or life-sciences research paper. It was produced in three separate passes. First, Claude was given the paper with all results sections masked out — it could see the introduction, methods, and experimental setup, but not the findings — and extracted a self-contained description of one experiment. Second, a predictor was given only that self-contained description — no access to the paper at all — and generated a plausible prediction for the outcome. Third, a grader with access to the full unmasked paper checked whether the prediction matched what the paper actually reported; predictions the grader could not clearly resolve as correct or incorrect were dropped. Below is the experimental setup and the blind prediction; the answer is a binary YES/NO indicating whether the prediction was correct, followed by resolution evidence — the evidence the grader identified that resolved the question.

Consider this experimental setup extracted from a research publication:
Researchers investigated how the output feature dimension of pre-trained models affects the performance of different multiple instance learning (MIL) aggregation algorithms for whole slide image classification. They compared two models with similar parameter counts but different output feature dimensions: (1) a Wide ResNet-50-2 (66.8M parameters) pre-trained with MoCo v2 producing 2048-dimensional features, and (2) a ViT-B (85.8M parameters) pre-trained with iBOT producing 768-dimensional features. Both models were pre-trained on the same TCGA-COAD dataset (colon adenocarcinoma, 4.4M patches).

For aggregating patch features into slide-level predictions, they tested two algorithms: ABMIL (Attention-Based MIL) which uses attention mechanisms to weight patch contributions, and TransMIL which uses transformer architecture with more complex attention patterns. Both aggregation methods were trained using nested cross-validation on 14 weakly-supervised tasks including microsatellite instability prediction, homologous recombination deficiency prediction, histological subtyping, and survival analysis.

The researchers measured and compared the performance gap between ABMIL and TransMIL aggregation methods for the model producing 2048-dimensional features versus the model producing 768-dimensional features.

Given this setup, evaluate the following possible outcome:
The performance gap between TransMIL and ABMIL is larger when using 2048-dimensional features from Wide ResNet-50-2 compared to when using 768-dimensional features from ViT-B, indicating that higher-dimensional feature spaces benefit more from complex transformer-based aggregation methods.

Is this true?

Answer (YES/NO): NO